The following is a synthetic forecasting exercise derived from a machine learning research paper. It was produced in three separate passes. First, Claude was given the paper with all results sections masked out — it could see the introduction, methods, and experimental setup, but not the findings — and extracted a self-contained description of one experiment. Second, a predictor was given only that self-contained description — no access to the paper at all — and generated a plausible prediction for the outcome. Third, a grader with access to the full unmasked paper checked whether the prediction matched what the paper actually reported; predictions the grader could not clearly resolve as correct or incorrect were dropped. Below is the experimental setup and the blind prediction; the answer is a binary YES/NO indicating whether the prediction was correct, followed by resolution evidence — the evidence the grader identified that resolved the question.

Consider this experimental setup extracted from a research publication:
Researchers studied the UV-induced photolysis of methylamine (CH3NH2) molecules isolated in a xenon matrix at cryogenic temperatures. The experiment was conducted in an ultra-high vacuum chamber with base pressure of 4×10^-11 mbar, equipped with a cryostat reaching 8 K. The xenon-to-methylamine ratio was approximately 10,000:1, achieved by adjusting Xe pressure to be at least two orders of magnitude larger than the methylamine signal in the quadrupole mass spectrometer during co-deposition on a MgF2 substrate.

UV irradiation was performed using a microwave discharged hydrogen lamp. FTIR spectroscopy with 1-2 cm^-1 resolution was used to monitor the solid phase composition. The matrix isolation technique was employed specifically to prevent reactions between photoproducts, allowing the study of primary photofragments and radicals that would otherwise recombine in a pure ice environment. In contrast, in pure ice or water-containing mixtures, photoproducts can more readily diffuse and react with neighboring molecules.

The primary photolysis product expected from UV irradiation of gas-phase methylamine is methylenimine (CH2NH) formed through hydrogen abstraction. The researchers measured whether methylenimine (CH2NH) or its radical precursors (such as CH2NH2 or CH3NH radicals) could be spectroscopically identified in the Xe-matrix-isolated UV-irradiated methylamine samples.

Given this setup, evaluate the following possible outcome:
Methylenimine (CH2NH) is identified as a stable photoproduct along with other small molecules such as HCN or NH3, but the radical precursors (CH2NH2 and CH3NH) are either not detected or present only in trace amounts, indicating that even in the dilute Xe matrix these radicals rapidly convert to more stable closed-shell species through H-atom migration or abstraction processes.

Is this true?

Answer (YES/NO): NO